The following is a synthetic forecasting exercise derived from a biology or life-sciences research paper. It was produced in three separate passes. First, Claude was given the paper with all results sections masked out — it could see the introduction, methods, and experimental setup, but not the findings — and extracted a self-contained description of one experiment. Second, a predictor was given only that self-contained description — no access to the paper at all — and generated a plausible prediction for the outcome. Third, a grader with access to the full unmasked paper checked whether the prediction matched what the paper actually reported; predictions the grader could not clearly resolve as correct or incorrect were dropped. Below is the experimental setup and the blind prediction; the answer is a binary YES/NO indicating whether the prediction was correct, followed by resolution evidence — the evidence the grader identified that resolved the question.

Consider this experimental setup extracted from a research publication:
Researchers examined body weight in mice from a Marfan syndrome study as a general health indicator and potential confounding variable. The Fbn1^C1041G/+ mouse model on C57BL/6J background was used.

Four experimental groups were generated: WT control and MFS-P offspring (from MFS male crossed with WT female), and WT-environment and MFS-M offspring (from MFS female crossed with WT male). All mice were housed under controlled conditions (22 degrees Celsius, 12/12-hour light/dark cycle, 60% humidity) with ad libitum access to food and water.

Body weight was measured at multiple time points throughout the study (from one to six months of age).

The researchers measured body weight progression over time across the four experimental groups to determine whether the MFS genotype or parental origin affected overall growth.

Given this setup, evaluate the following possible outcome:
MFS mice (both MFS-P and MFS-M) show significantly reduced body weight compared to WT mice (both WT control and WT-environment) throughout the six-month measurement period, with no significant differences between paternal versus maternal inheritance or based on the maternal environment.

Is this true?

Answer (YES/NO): NO